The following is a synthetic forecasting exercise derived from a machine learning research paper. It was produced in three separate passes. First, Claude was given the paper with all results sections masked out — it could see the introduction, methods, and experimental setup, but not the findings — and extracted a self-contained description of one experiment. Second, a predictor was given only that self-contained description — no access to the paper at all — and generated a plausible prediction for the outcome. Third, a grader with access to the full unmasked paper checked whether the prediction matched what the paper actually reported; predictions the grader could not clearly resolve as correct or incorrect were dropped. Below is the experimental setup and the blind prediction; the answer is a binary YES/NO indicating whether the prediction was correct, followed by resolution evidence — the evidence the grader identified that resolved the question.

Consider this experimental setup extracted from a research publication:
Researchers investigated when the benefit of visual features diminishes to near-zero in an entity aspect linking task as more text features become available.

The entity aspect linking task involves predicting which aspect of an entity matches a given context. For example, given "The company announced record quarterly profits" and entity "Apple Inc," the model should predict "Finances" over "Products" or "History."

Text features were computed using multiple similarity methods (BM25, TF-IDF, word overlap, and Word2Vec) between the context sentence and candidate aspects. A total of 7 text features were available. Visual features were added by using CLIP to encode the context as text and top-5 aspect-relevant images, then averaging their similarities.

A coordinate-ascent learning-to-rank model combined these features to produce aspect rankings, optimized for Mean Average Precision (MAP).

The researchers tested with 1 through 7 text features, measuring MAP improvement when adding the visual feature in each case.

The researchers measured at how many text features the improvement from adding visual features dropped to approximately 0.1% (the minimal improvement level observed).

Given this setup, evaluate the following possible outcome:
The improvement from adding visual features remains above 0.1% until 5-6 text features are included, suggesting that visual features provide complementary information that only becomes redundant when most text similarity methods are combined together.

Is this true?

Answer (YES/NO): YES